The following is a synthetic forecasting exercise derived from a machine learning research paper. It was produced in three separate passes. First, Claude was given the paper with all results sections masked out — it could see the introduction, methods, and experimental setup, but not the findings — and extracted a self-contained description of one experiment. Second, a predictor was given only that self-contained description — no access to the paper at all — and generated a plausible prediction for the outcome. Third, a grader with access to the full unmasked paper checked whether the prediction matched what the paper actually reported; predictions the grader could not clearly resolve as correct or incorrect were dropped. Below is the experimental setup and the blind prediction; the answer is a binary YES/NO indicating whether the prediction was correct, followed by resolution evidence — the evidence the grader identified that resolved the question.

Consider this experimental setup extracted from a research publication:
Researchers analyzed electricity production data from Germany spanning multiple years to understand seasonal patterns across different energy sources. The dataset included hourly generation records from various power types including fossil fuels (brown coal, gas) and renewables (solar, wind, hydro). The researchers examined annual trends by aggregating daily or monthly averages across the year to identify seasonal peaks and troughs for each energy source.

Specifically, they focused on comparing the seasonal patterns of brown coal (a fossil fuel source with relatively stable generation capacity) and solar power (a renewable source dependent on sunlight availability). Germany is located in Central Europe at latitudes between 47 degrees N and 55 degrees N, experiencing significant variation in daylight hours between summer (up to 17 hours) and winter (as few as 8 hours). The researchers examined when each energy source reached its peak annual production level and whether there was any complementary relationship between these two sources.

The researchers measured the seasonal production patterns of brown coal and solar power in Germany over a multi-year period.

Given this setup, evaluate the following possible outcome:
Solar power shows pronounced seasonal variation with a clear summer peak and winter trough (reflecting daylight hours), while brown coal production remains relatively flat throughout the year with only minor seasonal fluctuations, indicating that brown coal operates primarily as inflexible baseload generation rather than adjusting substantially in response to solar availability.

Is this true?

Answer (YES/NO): NO